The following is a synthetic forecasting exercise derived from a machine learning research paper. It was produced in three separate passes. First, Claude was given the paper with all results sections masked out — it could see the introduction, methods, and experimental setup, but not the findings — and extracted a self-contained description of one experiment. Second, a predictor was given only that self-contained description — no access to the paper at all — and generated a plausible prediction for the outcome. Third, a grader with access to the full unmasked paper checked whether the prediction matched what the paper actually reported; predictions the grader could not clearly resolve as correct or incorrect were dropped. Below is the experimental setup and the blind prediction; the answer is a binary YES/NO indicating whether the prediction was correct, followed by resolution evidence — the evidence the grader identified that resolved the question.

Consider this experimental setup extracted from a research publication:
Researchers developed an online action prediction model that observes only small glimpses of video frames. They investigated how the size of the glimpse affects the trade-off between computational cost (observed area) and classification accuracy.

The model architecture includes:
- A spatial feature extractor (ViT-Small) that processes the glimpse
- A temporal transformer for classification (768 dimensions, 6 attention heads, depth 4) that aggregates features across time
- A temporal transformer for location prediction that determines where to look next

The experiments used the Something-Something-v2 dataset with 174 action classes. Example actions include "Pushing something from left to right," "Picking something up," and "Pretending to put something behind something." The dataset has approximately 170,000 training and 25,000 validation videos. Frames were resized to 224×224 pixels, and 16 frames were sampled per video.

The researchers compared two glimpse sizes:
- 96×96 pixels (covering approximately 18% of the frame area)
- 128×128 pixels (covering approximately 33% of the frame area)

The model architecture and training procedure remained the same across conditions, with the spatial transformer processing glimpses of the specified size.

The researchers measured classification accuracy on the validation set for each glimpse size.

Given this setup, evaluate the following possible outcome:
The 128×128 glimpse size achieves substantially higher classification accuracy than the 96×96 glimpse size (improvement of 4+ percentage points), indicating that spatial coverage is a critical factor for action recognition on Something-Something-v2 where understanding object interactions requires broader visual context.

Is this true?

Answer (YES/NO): YES